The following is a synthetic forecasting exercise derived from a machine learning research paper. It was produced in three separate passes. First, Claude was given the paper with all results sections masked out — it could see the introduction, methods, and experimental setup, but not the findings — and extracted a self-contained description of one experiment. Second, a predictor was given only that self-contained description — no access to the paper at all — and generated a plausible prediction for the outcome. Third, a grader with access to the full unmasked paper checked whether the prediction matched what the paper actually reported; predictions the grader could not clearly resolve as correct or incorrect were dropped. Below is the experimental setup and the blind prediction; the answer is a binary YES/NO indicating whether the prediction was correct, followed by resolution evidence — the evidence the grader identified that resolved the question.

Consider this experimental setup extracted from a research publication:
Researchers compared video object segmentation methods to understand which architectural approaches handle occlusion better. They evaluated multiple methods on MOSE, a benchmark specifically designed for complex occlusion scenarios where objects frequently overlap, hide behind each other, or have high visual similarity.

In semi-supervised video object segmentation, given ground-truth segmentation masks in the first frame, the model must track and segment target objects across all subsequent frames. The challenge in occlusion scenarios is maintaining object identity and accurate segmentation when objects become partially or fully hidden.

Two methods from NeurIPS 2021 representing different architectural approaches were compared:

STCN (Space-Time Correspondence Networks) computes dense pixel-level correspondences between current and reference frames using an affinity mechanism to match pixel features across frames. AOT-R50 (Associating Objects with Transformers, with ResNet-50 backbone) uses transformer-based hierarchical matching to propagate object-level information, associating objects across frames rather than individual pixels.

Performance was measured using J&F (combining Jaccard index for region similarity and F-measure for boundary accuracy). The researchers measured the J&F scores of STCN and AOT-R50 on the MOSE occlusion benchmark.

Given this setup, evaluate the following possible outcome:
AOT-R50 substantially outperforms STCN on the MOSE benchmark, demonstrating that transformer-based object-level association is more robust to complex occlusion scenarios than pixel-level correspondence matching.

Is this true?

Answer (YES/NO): YES